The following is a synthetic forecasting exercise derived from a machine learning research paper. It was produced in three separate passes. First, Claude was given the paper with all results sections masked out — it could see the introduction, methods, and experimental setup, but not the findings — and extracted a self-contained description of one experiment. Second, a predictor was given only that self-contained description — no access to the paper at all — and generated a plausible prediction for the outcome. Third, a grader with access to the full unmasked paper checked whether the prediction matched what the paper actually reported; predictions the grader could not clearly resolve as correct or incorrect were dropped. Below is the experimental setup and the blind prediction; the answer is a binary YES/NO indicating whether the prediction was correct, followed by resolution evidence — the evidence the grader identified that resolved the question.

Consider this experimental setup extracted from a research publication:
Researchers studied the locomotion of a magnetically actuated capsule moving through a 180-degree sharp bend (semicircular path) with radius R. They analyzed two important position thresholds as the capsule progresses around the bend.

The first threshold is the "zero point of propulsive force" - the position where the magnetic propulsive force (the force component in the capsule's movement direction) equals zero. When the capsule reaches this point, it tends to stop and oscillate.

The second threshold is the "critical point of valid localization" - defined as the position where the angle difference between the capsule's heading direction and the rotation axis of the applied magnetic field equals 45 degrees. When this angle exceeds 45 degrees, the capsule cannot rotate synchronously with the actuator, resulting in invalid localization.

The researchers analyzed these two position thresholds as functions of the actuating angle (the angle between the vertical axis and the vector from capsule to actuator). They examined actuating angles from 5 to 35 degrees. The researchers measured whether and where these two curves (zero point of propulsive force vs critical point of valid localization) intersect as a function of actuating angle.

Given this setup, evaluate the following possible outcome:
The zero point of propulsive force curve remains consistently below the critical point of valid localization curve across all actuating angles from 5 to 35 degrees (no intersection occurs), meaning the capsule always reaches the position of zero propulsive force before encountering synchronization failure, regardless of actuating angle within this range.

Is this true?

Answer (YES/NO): NO